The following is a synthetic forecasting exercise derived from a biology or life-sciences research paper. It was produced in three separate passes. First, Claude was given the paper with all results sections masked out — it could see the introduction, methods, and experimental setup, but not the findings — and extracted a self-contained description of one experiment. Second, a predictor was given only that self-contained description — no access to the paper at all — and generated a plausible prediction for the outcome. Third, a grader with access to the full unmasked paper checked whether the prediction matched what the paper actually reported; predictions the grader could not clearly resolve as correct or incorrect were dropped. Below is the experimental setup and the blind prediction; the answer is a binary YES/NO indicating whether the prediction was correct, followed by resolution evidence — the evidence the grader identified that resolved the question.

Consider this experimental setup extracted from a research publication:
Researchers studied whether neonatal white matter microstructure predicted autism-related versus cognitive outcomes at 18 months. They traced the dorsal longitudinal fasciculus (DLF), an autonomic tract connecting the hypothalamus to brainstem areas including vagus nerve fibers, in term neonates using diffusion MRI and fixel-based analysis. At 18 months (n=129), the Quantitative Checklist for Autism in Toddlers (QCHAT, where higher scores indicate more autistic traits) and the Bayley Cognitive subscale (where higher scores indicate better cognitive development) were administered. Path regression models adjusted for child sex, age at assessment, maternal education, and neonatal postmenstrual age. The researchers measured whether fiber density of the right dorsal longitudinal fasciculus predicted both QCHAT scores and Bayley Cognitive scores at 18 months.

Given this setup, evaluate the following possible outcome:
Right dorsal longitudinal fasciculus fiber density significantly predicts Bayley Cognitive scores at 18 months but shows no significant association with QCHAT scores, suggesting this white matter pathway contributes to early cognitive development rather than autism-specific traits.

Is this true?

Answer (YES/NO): NO